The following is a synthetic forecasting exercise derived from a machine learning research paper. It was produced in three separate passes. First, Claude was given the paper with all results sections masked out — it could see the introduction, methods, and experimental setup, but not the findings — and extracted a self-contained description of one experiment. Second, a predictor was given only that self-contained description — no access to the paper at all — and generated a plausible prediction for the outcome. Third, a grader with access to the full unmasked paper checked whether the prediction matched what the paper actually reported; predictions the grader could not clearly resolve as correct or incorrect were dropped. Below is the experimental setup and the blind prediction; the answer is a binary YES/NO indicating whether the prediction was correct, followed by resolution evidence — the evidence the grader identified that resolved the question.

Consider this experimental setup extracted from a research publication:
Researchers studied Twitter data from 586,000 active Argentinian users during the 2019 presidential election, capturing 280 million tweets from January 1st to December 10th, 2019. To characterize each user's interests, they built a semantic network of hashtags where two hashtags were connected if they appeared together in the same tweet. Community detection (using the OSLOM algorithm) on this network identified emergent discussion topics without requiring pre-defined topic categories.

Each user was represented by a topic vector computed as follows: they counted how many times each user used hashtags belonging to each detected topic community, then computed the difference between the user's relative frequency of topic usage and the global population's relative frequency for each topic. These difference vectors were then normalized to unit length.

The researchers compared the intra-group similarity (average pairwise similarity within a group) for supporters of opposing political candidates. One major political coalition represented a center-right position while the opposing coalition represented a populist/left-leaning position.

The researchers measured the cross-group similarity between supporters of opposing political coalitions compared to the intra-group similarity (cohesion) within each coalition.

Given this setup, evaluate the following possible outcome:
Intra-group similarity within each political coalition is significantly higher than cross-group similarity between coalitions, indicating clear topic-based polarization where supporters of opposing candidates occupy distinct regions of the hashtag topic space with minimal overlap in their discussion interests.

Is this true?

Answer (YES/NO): YES